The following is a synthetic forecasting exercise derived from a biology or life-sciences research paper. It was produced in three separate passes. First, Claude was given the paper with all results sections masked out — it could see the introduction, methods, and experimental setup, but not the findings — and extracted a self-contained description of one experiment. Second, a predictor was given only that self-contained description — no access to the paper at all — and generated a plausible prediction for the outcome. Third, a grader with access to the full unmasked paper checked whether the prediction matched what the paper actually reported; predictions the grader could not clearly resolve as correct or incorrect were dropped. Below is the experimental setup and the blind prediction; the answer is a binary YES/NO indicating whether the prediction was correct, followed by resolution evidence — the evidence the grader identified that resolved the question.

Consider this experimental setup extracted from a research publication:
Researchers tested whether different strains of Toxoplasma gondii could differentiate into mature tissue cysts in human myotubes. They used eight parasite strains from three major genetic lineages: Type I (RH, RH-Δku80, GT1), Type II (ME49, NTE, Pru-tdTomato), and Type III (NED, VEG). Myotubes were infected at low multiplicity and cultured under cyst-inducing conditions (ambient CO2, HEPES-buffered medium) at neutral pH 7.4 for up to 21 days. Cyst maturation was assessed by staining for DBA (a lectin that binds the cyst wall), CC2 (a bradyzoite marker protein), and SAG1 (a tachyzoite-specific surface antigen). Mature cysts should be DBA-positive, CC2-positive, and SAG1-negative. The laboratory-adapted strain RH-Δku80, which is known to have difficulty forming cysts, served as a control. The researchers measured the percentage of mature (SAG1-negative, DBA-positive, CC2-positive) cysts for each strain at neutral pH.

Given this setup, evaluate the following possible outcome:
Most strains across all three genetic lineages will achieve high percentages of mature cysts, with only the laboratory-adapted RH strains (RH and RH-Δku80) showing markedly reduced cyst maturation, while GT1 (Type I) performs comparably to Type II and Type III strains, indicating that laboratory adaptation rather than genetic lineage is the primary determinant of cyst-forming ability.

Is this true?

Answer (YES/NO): NO